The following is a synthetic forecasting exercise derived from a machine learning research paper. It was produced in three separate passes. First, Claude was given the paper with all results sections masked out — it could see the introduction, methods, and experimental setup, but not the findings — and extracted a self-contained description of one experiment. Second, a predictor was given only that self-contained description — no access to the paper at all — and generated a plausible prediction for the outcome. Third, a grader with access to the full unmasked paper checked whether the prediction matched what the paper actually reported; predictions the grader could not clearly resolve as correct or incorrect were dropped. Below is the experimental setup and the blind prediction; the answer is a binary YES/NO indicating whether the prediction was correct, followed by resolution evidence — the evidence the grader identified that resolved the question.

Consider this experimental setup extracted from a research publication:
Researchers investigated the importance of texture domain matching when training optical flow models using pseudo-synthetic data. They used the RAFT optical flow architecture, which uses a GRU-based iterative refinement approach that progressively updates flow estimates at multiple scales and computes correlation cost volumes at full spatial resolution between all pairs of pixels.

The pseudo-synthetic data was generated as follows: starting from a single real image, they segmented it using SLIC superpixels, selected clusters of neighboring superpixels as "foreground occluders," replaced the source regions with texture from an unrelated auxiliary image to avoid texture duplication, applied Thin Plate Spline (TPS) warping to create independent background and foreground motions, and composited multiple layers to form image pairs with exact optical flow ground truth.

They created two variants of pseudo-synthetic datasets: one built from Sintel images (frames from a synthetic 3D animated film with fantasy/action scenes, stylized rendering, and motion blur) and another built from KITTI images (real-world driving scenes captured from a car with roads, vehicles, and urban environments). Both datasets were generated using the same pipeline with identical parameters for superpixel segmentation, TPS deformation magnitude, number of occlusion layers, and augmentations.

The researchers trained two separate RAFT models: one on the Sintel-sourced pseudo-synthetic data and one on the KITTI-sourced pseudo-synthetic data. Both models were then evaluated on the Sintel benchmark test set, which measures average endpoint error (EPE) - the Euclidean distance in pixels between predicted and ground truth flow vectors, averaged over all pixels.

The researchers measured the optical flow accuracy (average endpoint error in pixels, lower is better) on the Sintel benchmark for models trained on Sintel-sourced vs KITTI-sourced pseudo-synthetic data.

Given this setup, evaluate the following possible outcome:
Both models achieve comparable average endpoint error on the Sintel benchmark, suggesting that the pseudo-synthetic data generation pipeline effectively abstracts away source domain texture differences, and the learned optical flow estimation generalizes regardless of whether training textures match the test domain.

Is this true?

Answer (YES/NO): NO